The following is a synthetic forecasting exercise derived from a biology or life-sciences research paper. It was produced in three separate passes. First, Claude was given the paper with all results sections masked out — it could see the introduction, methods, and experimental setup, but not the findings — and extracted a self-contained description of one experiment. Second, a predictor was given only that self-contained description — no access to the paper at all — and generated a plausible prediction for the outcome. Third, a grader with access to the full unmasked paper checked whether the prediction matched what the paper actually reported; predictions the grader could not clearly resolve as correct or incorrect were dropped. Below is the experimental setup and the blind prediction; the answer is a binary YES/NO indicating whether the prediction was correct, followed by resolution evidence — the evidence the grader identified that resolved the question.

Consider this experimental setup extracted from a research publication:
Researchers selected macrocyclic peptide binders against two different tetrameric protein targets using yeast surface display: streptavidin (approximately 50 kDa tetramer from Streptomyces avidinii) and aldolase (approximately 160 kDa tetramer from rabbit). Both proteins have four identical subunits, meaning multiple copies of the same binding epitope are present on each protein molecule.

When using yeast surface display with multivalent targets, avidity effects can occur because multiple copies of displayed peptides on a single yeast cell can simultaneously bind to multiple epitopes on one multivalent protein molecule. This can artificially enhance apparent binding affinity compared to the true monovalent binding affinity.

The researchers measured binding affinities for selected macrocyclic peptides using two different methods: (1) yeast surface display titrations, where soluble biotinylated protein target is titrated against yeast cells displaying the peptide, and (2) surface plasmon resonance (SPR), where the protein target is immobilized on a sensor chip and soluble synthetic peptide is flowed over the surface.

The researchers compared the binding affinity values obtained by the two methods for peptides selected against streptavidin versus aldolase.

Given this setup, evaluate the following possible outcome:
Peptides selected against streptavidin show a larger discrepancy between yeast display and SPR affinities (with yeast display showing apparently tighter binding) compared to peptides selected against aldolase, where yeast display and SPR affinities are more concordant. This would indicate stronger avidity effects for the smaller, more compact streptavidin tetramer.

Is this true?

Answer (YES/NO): NO